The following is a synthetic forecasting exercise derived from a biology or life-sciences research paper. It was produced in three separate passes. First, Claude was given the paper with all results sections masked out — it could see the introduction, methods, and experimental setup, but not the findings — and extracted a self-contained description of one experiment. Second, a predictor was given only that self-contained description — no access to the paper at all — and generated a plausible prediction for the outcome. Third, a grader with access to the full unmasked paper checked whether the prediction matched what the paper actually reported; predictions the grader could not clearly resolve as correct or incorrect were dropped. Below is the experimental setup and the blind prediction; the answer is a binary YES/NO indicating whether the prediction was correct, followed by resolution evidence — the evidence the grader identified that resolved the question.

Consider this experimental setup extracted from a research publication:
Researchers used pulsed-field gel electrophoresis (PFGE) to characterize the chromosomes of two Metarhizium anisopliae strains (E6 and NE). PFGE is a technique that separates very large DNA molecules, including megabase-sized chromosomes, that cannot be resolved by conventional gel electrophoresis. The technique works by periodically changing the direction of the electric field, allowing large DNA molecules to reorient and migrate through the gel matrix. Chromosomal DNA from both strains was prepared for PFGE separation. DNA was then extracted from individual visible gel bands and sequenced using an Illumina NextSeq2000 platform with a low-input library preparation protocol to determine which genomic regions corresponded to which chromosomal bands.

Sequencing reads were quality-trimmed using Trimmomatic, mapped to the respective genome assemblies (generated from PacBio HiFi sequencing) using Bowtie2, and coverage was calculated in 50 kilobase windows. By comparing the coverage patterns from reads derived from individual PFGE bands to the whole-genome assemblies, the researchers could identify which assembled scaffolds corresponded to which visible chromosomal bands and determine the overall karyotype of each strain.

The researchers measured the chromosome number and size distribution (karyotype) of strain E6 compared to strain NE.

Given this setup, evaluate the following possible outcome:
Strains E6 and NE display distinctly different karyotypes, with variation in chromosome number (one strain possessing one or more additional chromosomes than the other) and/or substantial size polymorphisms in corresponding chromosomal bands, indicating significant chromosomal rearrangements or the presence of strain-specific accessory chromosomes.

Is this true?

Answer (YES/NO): YES